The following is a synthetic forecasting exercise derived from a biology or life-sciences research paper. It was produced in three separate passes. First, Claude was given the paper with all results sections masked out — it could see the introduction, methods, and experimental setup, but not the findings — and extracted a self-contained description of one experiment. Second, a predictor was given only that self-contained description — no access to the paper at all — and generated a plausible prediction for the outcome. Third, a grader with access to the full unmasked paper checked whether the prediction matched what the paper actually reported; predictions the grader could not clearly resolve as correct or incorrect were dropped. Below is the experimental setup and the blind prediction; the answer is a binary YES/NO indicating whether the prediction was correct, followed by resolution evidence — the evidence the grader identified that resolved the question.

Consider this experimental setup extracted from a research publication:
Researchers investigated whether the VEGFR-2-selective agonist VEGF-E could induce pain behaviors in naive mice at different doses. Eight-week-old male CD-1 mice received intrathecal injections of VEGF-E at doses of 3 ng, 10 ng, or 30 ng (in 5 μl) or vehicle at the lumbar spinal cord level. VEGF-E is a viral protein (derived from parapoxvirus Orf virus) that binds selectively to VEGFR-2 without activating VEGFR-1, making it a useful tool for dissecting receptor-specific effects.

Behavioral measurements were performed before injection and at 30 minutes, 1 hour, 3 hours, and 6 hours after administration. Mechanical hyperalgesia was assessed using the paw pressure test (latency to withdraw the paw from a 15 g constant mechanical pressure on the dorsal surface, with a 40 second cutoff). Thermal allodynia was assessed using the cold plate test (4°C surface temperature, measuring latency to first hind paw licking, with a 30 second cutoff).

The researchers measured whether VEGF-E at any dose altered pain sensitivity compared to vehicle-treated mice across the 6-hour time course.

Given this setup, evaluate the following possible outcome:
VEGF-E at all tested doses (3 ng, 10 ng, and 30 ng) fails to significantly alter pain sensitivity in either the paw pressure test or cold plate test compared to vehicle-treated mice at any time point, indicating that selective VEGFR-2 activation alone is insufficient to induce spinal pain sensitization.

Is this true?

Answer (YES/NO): NO